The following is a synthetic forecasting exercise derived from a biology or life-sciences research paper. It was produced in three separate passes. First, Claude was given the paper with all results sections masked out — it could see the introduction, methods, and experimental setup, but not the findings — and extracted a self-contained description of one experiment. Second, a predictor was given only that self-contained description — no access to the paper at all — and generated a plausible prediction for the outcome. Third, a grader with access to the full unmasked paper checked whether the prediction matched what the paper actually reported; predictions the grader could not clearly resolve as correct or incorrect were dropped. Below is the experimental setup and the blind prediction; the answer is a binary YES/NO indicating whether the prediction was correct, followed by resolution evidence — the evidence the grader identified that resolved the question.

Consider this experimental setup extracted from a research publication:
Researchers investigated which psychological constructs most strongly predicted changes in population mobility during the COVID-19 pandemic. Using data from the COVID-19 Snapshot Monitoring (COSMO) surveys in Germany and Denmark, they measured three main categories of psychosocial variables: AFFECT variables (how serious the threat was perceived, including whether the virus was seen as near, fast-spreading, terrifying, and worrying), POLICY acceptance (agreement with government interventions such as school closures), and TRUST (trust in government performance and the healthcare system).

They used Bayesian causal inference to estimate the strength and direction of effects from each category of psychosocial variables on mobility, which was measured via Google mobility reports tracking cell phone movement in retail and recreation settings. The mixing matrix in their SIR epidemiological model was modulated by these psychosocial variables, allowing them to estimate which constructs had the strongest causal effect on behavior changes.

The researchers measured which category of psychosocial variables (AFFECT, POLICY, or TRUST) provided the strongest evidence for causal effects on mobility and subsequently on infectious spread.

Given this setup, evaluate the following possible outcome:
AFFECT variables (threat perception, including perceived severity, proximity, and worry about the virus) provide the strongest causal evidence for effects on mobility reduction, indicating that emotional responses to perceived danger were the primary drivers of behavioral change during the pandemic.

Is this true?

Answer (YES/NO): YES